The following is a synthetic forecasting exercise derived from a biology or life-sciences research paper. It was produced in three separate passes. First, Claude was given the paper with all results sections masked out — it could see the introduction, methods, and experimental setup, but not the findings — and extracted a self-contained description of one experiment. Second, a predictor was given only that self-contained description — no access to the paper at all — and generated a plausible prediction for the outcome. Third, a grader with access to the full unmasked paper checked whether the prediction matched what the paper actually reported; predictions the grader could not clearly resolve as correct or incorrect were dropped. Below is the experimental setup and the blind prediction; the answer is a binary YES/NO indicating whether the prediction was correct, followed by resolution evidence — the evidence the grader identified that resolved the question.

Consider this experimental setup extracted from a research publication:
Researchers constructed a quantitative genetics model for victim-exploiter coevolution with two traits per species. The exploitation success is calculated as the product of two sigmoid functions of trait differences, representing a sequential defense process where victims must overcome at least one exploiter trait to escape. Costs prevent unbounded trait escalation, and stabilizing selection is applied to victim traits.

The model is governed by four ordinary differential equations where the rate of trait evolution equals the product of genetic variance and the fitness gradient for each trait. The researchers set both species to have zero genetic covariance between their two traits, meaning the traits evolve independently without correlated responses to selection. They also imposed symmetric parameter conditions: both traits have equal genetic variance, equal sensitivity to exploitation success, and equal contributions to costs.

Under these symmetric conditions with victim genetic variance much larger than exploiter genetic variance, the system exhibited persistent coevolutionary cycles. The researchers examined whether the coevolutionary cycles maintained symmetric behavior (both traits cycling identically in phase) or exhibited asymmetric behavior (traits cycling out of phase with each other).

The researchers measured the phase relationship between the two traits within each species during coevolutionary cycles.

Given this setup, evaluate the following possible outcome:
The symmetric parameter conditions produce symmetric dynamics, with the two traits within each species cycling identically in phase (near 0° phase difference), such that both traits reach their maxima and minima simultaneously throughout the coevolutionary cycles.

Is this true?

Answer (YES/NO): NO